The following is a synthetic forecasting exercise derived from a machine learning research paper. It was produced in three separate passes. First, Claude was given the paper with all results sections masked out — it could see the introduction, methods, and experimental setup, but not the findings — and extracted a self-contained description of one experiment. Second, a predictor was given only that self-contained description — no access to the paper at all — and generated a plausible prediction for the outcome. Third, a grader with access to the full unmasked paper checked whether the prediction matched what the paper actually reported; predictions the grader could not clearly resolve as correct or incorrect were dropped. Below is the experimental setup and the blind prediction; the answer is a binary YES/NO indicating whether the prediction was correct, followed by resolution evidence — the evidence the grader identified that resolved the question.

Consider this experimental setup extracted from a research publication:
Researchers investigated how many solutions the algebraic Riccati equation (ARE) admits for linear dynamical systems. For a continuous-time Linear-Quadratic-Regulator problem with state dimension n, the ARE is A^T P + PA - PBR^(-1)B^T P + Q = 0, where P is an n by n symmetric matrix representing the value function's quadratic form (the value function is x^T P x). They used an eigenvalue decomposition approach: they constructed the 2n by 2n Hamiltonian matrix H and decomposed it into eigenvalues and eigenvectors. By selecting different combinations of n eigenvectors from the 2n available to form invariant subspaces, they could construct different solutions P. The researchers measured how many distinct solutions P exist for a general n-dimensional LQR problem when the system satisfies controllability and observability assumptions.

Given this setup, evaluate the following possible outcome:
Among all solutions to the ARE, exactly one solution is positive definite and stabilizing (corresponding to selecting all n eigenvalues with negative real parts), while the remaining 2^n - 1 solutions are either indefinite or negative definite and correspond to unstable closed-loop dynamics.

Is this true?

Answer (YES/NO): NO